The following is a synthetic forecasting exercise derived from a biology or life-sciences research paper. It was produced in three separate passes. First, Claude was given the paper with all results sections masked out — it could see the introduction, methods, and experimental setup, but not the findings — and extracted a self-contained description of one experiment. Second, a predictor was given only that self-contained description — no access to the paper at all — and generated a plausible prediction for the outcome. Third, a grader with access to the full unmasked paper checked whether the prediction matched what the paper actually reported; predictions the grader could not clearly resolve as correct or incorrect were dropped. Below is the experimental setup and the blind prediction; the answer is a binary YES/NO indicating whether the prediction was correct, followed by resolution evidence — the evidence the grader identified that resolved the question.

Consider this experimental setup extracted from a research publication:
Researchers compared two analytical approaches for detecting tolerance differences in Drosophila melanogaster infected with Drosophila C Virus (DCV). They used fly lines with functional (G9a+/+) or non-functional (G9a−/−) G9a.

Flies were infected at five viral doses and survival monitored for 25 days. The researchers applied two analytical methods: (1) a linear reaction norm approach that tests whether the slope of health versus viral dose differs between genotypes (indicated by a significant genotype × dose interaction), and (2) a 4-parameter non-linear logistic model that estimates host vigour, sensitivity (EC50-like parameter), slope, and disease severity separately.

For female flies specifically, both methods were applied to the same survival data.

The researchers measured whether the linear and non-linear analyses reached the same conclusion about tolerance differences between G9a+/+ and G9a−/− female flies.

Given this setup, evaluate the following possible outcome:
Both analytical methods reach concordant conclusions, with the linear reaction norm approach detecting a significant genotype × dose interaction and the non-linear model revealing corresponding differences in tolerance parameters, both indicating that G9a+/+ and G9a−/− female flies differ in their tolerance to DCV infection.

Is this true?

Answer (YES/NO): YES